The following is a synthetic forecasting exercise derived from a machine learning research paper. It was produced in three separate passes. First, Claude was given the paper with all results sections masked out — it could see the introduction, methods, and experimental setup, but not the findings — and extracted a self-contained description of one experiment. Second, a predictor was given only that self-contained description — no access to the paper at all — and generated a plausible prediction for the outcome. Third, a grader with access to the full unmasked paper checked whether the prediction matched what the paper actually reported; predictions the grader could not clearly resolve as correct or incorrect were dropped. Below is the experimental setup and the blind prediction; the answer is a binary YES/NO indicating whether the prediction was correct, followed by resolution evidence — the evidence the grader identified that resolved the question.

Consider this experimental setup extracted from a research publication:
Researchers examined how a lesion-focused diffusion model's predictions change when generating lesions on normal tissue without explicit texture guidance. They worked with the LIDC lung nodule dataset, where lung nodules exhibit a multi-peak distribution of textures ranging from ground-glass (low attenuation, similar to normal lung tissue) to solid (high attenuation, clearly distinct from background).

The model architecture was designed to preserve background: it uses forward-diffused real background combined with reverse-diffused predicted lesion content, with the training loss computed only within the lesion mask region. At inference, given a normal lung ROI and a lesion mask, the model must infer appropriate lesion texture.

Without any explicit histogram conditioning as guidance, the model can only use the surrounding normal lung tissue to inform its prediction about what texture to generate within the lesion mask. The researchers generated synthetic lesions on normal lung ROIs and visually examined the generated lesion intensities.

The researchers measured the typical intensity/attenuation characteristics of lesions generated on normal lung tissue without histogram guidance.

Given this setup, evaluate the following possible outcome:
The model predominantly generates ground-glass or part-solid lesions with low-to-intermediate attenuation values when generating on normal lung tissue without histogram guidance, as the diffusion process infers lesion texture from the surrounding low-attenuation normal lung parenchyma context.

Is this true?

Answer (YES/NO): YES